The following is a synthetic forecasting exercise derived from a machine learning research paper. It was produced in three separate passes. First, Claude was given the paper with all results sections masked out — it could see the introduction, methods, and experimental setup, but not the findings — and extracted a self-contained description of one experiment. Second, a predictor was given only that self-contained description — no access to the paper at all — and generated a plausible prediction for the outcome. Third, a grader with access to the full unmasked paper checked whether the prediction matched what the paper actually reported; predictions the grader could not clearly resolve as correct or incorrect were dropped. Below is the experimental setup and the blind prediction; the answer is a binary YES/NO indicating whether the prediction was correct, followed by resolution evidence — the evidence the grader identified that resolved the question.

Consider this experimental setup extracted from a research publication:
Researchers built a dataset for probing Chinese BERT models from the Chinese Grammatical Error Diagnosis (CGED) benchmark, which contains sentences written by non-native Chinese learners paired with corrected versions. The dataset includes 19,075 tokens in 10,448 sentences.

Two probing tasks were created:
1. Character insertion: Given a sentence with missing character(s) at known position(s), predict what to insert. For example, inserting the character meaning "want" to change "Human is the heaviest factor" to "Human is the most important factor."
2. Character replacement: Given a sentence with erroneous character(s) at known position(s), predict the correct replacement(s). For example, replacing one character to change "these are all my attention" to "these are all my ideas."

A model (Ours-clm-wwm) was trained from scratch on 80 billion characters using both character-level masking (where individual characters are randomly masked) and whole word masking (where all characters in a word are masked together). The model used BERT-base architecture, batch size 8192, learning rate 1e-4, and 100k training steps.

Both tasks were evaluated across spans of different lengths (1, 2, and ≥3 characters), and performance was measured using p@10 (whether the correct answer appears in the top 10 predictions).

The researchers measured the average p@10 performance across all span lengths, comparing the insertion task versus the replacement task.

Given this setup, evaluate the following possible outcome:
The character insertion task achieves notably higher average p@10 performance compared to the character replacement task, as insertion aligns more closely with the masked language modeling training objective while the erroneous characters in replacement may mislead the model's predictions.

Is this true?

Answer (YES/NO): YES